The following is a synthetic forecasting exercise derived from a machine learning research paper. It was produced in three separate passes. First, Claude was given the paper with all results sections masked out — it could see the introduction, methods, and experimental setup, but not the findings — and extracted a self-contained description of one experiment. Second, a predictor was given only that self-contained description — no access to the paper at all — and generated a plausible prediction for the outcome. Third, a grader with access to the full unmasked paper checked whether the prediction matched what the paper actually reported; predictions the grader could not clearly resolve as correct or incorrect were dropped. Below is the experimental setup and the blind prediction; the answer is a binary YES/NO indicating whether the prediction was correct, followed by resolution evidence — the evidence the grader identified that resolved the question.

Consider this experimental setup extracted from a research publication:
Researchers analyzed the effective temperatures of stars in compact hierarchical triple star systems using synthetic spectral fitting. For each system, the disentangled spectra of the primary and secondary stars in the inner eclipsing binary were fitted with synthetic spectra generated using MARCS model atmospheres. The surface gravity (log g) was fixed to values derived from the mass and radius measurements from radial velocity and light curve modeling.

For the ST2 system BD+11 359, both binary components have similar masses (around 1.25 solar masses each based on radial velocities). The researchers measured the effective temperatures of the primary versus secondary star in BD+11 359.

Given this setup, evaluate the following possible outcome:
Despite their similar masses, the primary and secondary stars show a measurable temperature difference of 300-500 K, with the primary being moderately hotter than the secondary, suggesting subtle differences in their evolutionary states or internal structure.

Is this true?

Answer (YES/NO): NO